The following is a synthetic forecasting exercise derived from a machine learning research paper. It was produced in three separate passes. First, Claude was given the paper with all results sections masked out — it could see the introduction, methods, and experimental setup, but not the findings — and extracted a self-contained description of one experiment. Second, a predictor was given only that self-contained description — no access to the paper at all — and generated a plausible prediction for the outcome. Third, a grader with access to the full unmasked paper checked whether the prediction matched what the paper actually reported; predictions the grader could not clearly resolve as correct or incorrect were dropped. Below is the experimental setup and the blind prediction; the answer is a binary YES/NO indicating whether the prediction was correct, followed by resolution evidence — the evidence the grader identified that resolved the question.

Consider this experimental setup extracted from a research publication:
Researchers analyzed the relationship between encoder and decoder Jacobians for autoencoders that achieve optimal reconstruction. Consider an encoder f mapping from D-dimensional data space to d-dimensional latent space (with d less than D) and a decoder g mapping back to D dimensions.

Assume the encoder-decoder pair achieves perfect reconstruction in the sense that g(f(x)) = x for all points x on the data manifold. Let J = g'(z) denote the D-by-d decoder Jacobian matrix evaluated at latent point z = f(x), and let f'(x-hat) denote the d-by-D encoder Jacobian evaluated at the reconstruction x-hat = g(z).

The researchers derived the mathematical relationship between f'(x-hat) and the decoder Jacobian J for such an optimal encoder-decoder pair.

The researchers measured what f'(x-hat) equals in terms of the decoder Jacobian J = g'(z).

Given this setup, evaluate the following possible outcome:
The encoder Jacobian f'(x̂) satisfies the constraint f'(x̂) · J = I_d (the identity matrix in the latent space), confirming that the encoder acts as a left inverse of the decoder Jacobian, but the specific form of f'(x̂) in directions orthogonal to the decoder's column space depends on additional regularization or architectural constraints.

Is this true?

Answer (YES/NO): NO